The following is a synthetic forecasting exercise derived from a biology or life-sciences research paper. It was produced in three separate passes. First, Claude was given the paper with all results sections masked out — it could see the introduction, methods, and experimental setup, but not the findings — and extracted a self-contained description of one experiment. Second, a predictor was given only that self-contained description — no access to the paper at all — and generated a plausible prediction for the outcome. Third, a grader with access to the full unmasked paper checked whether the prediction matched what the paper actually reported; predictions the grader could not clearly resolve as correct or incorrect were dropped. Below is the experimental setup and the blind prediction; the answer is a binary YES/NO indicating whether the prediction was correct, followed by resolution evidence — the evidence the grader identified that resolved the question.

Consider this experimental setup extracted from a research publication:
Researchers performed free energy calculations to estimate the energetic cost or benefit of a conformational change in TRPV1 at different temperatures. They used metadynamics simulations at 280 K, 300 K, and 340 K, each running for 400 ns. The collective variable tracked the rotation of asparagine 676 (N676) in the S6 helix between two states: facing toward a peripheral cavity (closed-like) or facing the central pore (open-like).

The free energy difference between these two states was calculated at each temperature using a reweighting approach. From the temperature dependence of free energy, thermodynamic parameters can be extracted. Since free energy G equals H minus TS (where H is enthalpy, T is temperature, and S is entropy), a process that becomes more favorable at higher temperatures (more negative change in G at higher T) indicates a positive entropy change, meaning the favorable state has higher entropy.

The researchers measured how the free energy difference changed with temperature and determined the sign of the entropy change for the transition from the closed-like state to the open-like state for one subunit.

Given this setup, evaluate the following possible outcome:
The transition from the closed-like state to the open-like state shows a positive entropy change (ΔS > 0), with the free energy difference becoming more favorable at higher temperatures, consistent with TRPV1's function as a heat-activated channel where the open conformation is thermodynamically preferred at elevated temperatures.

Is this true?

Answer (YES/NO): YES